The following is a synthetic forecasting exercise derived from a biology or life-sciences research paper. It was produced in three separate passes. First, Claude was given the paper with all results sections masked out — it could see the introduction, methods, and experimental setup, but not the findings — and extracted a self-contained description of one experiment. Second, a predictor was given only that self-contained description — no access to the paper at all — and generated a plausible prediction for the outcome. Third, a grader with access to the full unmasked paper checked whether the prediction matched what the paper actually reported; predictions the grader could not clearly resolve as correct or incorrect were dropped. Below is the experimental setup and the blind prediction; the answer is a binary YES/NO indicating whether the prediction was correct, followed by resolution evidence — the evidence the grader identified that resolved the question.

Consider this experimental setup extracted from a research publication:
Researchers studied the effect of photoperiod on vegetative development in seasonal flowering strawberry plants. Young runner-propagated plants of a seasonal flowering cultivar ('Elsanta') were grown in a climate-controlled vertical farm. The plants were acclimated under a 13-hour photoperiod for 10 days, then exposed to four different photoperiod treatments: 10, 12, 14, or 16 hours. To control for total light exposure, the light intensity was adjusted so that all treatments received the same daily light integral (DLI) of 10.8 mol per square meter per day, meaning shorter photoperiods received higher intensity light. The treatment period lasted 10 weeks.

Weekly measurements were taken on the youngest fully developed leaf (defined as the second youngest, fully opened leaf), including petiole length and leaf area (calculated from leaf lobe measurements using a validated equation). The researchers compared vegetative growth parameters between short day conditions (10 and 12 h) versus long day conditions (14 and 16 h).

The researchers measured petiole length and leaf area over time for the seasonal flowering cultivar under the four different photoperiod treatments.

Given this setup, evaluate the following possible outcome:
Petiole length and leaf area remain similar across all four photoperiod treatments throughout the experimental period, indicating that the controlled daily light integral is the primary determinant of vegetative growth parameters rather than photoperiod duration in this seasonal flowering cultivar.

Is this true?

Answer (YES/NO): NO